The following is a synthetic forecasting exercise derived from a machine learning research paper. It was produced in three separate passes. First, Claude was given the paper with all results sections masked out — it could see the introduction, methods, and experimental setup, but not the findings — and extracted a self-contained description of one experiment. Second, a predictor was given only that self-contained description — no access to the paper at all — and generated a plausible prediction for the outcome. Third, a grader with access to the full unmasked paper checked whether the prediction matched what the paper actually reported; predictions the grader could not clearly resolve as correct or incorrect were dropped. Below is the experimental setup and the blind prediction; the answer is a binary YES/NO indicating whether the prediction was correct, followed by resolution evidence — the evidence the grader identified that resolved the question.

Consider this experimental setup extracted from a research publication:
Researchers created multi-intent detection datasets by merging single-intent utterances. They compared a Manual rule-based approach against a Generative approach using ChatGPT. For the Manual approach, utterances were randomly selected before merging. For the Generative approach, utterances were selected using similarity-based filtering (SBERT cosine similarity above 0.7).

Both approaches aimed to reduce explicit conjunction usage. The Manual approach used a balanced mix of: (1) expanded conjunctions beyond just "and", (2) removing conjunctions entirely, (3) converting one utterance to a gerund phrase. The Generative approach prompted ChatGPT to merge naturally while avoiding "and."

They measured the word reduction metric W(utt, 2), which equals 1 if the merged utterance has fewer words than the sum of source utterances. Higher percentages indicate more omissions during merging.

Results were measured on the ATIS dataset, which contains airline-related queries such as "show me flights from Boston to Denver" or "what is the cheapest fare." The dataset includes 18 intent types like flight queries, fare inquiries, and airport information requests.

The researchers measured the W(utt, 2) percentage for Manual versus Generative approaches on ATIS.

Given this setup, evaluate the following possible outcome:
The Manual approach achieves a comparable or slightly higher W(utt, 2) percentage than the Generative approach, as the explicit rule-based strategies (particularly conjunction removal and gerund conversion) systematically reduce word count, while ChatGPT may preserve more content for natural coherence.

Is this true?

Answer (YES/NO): NO